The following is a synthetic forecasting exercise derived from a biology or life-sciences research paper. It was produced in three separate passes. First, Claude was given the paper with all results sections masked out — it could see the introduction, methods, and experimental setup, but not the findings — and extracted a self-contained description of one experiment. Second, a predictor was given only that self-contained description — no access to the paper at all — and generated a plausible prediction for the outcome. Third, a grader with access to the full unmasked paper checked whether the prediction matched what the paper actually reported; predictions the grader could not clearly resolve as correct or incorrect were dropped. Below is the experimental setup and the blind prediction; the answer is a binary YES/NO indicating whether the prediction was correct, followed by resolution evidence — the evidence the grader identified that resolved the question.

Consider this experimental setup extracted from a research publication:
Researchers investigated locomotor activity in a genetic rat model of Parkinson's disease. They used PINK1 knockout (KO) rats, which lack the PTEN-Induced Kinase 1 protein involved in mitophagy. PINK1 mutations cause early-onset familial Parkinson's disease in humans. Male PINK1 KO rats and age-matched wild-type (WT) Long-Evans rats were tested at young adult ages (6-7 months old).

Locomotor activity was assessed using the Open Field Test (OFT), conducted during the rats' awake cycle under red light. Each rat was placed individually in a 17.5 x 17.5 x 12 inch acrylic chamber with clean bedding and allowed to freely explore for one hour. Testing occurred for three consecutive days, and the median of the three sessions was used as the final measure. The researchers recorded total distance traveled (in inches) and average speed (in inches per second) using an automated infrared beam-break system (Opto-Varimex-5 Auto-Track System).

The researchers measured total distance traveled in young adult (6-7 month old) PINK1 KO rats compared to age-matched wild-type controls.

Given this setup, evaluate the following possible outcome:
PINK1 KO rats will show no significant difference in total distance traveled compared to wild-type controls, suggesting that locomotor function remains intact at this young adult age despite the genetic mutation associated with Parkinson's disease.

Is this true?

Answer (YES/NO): NO